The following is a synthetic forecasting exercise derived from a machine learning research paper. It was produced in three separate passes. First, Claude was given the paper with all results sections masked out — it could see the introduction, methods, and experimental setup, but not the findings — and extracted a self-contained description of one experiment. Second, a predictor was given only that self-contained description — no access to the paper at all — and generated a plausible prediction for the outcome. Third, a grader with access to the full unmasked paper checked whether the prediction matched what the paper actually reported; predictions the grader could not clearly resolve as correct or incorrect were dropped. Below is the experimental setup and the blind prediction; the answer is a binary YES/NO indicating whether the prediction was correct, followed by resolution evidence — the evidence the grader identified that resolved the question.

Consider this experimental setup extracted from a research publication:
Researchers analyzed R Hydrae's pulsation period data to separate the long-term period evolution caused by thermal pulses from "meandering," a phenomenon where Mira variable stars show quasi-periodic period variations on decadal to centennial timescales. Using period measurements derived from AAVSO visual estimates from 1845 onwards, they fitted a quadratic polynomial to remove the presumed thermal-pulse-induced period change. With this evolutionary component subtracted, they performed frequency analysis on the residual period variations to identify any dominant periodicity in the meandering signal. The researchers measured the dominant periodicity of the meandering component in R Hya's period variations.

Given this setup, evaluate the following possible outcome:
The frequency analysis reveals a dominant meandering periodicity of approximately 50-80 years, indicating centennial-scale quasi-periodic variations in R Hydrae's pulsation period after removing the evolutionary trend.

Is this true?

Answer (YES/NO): NO